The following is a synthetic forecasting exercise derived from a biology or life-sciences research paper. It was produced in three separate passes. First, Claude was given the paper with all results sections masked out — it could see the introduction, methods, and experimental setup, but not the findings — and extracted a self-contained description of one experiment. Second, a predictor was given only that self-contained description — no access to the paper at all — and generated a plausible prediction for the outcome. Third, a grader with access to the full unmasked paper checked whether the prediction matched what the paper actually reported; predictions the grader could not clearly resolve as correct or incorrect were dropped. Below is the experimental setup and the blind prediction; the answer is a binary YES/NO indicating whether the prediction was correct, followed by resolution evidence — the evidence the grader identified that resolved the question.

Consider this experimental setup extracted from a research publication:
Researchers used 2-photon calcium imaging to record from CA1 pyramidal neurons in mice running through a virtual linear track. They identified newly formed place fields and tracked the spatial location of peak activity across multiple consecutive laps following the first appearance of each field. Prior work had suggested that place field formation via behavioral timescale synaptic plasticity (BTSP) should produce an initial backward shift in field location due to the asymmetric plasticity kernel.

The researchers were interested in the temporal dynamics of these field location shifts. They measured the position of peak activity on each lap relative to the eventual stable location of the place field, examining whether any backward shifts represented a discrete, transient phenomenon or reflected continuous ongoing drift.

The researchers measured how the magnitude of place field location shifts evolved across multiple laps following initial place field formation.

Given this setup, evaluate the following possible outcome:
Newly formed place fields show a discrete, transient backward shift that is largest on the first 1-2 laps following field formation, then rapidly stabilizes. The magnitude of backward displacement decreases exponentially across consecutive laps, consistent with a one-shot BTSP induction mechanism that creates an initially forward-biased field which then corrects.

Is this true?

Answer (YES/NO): YES